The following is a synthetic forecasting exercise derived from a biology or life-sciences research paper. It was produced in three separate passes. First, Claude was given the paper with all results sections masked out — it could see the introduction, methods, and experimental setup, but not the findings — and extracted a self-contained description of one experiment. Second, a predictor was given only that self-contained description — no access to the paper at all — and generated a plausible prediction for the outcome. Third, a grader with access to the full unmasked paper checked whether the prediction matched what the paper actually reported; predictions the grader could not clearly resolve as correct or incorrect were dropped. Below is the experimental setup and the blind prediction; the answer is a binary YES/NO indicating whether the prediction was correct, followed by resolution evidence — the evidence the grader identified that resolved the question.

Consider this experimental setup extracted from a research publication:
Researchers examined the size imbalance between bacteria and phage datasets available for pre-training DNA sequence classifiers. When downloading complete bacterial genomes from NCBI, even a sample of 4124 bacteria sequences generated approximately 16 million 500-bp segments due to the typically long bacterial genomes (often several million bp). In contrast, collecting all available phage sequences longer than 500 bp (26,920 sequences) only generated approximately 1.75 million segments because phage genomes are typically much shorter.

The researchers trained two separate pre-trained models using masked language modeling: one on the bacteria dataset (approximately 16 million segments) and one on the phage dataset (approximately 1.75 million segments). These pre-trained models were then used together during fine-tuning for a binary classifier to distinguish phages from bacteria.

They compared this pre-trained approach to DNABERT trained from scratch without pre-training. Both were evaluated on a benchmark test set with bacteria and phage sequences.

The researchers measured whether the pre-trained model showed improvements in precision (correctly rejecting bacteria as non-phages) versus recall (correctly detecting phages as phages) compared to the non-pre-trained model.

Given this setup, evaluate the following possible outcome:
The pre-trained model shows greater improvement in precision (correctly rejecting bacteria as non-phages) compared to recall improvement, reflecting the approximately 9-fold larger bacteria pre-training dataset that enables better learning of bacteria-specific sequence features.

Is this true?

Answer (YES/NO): YES